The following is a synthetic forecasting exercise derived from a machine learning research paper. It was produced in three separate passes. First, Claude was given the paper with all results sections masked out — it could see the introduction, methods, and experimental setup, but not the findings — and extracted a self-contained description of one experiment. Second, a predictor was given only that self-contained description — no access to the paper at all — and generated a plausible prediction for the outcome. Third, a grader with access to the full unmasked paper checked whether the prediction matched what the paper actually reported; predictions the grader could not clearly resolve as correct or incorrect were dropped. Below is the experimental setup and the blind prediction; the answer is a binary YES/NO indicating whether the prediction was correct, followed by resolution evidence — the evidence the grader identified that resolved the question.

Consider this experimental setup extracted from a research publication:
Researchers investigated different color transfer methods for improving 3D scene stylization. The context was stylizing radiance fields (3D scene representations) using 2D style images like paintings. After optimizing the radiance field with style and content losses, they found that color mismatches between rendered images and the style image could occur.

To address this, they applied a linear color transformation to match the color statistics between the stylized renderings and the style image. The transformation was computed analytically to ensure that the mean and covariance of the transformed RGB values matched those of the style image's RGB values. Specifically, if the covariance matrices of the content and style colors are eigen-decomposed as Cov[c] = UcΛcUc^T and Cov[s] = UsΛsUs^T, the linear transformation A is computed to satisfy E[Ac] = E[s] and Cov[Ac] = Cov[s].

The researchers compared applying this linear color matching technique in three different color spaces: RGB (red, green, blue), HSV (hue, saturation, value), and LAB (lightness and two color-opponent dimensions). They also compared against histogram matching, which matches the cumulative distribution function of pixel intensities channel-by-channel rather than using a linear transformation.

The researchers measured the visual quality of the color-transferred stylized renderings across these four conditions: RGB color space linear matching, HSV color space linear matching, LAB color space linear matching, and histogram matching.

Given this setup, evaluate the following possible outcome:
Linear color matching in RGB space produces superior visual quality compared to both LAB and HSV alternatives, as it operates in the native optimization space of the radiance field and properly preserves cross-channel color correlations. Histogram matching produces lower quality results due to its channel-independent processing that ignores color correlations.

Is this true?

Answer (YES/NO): YES